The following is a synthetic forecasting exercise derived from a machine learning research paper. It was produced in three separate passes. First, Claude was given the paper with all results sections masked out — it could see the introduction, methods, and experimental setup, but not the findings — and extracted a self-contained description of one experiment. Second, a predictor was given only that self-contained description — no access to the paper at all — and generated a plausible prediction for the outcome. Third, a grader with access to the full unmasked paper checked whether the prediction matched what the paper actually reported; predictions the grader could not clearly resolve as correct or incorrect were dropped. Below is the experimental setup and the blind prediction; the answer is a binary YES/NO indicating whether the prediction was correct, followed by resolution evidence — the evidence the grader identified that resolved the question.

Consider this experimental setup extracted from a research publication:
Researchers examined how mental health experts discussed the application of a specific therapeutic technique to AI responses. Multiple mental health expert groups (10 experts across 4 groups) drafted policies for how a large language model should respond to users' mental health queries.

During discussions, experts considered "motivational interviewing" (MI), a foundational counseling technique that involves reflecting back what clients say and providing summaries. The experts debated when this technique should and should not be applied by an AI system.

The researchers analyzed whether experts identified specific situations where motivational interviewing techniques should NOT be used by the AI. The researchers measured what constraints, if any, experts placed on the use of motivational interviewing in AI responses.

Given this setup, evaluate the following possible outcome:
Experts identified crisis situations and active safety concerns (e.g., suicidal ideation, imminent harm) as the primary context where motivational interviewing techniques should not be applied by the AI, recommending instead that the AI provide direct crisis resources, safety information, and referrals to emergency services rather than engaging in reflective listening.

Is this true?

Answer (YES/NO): YES